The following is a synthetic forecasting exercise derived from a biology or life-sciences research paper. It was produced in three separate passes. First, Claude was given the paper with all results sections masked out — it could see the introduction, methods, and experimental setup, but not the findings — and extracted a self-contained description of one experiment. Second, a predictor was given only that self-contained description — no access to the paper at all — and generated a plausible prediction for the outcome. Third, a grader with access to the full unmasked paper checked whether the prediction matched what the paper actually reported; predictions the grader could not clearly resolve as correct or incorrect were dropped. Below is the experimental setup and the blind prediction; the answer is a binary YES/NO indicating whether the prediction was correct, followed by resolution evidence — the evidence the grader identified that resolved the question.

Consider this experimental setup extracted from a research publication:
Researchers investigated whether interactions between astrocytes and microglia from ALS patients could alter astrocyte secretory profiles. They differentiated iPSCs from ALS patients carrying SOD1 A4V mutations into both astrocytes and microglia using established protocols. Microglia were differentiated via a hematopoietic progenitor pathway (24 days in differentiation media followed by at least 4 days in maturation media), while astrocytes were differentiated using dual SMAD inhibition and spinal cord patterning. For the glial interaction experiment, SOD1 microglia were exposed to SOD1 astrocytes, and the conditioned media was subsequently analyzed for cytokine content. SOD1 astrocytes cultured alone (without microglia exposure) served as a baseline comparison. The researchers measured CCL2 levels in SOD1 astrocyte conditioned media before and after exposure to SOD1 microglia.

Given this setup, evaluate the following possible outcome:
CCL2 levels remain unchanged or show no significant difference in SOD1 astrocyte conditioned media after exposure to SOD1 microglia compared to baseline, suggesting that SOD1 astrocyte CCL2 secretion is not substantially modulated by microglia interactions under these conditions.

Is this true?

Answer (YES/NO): NO